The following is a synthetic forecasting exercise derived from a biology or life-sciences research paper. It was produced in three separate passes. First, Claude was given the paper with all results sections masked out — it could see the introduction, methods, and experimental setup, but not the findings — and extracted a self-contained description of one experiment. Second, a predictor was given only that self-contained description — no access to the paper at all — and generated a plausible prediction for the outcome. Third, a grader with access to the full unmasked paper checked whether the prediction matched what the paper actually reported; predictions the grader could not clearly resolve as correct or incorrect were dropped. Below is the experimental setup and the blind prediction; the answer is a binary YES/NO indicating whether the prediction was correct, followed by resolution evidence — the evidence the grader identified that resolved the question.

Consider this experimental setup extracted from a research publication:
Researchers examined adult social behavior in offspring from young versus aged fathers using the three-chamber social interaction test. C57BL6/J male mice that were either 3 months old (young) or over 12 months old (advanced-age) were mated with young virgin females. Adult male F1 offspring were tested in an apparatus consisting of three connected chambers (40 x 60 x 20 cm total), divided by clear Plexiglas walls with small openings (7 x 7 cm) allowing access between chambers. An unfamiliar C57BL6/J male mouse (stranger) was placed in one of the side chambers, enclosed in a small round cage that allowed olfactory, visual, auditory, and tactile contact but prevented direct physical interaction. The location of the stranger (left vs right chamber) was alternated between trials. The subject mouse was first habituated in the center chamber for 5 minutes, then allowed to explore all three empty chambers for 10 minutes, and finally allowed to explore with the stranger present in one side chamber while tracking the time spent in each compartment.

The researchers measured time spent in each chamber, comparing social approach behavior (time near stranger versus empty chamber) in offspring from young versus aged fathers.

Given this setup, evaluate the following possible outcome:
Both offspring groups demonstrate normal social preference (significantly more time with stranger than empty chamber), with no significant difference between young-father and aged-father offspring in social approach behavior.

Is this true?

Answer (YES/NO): YES